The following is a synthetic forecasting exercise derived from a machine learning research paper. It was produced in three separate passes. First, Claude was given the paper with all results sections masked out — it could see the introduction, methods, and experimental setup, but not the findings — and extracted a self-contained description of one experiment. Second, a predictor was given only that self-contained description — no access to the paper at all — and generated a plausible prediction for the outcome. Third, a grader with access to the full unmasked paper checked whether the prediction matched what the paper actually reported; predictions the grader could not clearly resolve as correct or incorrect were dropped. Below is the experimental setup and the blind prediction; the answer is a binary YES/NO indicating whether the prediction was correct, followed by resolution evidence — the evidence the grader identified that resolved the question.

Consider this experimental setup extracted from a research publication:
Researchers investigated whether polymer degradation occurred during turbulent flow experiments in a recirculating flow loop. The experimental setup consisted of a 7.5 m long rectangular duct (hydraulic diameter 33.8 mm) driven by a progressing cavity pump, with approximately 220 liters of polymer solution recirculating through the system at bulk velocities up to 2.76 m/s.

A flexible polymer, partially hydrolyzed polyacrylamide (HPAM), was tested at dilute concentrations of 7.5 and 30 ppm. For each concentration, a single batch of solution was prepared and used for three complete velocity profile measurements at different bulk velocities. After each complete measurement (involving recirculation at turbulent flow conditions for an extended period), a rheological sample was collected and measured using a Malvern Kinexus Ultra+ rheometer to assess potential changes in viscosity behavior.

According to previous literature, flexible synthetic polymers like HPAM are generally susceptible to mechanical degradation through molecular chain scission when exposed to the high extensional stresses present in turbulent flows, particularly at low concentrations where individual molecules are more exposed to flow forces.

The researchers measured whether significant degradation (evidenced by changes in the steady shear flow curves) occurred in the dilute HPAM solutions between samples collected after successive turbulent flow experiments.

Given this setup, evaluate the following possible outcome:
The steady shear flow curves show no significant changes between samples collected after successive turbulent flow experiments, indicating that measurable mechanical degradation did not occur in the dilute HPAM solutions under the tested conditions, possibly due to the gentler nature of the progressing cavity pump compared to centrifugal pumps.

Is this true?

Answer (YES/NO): YES